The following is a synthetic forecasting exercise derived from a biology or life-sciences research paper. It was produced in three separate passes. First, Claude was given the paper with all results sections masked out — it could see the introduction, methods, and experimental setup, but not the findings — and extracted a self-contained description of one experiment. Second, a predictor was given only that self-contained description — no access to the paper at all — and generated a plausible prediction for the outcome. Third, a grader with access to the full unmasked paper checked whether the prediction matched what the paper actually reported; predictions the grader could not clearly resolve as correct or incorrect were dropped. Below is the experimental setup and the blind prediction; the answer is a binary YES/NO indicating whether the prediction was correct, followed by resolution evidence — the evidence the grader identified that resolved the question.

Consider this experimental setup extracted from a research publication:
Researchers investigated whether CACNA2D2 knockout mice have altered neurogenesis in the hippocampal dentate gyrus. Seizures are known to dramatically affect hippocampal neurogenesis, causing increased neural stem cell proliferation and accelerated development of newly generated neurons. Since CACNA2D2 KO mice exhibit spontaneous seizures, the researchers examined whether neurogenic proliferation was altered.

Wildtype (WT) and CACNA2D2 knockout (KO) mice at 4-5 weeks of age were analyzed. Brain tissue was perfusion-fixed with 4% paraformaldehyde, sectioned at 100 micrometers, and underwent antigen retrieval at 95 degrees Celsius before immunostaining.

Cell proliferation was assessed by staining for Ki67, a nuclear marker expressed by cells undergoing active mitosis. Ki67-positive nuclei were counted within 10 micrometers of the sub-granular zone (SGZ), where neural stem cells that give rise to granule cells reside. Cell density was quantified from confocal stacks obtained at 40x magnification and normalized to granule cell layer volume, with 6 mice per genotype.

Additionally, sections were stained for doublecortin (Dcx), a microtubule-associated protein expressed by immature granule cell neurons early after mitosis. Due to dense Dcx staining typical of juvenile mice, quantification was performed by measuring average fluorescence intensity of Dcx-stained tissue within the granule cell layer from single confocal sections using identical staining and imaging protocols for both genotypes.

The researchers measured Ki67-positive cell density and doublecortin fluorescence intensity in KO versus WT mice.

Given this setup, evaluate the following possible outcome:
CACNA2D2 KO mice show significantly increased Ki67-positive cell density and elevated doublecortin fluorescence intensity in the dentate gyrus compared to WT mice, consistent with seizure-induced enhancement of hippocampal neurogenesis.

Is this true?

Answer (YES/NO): NO